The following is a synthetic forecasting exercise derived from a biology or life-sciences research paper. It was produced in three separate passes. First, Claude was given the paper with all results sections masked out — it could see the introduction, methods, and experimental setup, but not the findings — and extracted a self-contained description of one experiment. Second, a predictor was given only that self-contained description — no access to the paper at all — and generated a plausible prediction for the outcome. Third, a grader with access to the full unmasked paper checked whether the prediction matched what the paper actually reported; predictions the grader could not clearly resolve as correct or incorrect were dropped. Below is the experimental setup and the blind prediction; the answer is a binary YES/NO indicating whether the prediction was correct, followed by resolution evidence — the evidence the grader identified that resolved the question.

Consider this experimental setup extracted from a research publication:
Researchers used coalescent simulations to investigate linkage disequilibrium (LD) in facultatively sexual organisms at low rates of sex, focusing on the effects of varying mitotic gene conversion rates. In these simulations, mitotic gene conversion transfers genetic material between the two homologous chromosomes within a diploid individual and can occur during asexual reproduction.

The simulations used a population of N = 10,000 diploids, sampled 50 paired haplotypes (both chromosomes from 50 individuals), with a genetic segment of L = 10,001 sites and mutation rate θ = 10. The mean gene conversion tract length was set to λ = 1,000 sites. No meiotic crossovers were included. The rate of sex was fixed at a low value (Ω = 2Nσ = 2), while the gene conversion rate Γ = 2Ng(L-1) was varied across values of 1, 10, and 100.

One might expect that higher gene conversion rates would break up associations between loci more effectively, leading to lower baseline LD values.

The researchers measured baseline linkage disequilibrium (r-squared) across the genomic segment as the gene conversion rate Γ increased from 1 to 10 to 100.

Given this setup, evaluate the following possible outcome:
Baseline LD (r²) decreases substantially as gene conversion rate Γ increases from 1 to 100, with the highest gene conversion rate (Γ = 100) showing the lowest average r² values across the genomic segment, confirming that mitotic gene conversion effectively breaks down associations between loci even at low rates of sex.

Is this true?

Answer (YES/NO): NO